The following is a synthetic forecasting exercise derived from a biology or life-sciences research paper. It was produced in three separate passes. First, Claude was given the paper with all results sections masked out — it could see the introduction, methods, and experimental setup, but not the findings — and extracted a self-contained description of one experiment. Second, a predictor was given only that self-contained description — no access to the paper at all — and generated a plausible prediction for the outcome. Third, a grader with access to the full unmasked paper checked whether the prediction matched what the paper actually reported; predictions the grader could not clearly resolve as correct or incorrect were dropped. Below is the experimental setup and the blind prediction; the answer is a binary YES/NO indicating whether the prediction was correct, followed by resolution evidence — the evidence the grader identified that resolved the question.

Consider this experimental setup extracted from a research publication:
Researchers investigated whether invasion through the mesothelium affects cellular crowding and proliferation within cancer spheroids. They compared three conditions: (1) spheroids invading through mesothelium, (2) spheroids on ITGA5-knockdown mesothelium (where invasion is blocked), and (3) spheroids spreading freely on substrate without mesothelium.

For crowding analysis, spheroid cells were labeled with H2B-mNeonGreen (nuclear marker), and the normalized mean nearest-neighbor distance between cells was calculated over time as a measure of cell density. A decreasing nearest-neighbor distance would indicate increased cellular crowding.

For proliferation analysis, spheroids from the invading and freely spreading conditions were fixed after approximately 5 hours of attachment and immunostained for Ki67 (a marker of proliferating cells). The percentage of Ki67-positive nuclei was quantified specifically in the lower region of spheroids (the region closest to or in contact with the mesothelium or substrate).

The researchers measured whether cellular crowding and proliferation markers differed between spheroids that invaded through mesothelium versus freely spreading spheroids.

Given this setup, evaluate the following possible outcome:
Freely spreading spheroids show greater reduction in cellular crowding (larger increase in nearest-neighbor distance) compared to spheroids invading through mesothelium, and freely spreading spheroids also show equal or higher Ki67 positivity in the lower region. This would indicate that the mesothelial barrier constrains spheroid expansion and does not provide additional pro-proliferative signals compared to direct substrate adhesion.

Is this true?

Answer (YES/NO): NO